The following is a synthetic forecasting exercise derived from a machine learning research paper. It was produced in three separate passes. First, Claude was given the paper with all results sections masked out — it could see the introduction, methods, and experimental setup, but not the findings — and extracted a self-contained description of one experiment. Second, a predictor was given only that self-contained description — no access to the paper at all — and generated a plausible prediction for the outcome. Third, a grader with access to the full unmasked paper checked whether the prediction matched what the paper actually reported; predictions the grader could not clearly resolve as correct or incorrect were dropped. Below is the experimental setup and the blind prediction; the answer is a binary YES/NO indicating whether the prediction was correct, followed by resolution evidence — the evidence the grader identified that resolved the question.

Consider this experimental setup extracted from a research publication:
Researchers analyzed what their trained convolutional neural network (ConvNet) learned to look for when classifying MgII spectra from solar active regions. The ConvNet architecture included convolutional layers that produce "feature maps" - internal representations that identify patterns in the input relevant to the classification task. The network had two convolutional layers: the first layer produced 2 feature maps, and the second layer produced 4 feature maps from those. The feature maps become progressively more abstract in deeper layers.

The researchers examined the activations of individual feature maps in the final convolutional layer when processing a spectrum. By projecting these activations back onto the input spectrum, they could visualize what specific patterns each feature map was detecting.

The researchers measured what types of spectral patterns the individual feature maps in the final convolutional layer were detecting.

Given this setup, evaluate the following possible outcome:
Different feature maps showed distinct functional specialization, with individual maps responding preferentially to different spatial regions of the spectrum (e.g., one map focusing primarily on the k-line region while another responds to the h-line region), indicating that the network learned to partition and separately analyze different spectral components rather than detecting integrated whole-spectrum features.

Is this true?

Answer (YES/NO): YES